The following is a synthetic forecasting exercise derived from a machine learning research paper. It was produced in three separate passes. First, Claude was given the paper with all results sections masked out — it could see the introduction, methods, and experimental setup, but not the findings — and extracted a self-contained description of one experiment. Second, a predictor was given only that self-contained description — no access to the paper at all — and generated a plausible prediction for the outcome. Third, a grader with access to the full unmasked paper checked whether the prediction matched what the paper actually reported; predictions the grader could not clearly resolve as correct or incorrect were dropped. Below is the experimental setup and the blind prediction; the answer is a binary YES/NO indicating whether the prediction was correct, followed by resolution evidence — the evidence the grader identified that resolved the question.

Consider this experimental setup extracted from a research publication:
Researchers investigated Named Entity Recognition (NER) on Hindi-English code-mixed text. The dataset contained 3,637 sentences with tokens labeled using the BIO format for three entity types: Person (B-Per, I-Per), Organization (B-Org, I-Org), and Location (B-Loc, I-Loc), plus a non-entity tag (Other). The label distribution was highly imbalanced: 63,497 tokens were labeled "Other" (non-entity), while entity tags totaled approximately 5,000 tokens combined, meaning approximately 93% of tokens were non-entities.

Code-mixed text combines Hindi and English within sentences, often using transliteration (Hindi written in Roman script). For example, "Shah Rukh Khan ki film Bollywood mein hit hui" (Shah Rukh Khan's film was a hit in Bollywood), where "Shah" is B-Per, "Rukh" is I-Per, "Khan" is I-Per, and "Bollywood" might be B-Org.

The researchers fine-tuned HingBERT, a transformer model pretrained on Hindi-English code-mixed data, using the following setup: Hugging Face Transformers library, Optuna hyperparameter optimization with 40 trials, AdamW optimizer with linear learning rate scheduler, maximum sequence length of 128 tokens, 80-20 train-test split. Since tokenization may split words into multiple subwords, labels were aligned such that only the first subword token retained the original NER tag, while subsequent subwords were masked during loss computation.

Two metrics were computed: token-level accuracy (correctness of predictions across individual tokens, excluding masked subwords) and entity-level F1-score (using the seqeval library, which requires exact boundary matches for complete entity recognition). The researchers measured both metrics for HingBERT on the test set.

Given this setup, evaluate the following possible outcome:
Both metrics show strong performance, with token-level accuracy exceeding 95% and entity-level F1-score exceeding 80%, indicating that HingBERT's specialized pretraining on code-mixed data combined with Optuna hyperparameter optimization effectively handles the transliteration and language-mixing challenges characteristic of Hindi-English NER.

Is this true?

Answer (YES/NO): NO